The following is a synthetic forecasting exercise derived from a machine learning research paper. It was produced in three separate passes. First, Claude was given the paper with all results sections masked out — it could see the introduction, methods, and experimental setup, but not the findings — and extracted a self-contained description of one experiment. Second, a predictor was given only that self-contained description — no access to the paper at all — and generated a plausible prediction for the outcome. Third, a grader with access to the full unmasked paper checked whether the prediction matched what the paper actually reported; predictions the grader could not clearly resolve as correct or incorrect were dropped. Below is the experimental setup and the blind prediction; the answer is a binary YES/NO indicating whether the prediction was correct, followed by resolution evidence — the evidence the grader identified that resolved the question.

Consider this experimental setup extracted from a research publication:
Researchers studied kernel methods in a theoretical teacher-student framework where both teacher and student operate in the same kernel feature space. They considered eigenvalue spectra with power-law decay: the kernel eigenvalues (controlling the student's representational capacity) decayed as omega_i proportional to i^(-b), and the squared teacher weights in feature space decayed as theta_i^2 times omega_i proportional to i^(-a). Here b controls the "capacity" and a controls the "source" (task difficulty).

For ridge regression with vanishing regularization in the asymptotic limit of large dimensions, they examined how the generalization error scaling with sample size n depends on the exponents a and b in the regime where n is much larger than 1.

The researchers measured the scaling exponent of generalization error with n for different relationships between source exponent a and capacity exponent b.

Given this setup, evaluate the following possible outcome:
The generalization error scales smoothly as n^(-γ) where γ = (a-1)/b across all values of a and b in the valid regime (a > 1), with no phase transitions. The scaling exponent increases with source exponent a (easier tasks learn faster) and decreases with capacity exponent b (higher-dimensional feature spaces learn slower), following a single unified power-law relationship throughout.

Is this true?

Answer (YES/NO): NO